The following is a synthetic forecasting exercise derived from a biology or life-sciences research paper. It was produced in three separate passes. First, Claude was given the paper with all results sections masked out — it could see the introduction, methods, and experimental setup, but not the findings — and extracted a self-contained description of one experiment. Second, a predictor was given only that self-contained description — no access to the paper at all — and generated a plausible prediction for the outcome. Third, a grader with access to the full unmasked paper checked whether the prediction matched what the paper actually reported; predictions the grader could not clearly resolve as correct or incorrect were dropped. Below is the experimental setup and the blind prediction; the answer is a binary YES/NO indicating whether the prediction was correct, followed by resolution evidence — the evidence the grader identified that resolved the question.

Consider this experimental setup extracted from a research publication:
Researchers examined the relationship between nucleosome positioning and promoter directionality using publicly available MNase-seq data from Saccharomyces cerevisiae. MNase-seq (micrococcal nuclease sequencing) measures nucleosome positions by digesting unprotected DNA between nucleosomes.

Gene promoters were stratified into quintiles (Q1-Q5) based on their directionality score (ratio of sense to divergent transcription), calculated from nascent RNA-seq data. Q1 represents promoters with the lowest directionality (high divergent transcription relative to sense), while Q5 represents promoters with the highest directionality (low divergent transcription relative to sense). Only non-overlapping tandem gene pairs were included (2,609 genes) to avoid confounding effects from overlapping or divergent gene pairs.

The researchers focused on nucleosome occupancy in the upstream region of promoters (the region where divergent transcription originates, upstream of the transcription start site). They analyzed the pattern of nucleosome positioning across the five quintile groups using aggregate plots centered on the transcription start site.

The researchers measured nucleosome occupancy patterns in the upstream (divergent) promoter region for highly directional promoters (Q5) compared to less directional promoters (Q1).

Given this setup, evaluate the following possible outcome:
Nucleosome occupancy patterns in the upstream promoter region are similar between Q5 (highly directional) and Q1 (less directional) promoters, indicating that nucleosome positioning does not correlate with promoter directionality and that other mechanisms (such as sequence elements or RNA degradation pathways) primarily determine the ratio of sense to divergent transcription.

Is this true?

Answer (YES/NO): NO